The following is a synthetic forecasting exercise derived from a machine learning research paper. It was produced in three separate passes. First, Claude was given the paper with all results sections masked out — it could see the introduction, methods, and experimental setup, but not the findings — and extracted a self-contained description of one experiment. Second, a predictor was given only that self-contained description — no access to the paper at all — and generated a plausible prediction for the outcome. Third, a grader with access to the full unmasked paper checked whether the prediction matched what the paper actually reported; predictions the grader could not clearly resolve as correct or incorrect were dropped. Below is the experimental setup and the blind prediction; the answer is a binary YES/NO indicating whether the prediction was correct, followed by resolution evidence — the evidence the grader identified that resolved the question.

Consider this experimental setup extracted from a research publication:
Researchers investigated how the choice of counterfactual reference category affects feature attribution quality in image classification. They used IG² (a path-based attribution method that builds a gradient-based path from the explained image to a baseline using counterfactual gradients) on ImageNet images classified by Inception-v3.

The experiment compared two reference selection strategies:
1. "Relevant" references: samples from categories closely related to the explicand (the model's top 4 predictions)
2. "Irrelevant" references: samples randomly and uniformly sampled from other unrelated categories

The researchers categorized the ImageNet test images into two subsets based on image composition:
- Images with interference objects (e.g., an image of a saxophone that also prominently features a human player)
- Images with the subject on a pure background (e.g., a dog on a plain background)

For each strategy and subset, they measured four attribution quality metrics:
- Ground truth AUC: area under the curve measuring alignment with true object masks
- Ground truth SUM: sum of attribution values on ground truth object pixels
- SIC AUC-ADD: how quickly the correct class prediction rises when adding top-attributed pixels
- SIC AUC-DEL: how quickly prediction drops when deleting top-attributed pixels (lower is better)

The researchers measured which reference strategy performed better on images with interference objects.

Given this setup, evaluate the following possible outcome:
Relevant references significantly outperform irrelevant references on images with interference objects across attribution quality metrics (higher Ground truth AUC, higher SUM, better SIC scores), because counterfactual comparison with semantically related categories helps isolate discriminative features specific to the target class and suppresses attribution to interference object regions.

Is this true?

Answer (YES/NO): YES